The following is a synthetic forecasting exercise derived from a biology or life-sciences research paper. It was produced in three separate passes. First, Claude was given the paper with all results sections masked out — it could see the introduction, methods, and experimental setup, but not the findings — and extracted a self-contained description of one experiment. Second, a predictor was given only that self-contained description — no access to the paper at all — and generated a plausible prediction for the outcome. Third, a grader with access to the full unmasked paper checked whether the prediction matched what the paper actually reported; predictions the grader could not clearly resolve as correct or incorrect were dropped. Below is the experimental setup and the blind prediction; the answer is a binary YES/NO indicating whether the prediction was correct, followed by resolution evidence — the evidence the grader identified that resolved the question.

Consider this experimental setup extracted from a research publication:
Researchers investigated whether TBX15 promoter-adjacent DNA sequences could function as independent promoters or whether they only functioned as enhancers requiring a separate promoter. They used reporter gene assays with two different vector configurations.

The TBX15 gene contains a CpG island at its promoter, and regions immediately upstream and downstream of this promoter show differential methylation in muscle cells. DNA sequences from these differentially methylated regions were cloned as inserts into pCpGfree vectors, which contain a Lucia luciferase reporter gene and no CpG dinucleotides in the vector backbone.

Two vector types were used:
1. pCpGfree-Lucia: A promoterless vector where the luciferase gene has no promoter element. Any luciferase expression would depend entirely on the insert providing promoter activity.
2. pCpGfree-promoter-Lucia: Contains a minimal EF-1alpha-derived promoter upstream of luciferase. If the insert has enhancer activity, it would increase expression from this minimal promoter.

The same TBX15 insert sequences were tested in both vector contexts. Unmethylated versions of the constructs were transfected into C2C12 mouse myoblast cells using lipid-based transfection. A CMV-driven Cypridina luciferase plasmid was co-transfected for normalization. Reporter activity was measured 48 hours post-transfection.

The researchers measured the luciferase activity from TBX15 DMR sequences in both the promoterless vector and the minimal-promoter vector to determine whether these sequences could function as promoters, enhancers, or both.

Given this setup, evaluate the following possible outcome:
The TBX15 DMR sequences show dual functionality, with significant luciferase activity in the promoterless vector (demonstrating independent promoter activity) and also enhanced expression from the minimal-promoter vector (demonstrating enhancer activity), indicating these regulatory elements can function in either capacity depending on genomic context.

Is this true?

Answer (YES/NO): YES